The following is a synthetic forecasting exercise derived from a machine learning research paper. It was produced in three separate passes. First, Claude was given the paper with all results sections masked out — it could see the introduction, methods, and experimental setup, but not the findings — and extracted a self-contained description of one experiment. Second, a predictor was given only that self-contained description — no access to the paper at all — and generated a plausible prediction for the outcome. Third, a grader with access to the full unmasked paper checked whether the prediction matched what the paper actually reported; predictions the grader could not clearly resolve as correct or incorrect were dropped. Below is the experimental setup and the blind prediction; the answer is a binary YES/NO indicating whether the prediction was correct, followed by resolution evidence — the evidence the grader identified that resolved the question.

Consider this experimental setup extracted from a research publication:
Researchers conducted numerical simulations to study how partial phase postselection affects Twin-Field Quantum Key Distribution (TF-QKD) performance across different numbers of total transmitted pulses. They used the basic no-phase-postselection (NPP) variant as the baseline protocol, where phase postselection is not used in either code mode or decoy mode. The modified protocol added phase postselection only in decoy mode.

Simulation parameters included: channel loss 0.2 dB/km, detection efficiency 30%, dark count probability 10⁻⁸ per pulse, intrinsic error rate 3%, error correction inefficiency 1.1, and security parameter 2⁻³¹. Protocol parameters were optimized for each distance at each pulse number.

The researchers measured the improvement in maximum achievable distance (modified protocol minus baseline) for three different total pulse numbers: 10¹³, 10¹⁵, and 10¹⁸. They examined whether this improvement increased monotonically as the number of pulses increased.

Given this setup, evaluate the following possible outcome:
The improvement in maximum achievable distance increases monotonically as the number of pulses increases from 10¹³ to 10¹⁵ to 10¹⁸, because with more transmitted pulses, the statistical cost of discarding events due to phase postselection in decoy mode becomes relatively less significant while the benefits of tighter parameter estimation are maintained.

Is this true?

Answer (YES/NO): YES